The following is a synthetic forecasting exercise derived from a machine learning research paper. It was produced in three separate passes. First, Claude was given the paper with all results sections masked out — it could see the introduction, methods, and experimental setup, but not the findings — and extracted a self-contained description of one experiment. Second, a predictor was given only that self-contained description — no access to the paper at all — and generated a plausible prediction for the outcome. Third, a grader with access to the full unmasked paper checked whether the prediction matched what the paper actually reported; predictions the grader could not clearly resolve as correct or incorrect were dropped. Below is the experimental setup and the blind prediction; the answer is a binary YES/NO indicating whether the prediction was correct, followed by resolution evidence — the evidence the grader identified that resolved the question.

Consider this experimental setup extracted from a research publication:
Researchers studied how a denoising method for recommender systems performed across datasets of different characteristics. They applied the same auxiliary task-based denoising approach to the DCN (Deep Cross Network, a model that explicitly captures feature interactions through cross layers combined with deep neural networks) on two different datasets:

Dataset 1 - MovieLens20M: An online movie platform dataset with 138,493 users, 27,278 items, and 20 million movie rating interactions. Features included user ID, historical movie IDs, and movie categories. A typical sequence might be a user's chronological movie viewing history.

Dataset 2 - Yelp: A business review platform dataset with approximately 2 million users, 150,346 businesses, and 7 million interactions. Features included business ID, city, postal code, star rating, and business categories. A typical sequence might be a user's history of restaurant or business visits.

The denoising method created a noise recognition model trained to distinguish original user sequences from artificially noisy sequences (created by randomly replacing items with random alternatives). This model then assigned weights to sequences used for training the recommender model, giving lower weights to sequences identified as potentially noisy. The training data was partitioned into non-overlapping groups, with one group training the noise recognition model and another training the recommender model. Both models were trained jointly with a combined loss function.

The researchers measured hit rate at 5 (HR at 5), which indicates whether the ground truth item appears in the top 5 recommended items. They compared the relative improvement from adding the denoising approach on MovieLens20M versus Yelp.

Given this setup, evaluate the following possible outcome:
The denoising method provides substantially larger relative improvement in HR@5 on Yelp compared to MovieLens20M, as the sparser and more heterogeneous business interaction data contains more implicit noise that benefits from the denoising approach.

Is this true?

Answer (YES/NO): YES